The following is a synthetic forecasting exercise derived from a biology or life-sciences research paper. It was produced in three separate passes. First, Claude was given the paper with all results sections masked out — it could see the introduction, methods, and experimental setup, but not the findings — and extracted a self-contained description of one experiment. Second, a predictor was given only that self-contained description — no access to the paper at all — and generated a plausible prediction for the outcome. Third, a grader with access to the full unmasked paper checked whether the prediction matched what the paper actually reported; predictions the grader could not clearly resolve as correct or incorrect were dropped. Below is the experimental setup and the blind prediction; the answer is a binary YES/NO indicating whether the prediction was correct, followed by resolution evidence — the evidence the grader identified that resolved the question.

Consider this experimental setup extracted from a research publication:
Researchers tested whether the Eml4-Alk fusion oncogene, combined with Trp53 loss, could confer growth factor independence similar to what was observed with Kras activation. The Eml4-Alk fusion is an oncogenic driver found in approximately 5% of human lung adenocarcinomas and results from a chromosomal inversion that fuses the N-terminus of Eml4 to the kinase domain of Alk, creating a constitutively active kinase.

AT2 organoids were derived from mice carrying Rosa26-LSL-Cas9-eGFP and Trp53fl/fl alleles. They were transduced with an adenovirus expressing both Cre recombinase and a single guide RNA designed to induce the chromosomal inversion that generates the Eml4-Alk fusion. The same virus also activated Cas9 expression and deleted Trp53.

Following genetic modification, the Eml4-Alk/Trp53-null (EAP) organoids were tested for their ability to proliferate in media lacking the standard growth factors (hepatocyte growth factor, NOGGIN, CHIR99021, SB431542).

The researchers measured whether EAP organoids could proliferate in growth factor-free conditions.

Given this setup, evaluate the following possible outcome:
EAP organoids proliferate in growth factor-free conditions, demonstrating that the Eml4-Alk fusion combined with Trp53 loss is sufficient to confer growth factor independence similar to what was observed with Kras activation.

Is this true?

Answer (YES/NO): YES